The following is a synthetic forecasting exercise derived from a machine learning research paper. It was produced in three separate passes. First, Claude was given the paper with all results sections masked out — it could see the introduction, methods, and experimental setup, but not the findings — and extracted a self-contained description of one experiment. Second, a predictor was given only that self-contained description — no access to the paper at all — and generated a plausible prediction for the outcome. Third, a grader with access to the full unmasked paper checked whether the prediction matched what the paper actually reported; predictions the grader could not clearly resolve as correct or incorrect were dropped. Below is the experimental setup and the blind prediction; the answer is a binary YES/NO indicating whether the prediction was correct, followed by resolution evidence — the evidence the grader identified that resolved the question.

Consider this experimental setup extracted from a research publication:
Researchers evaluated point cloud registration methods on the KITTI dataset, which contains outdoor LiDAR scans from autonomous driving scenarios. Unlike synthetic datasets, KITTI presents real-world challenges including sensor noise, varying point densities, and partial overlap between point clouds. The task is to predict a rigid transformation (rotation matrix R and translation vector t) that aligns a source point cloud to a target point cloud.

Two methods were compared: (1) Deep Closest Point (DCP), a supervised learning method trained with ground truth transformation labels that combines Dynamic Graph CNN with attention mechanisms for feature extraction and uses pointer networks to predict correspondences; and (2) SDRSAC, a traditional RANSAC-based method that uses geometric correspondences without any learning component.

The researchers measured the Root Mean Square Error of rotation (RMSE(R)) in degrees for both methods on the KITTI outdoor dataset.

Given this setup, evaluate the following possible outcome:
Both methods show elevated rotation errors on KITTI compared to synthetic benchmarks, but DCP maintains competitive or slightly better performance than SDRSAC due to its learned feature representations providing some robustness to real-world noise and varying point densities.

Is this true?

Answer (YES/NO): NO